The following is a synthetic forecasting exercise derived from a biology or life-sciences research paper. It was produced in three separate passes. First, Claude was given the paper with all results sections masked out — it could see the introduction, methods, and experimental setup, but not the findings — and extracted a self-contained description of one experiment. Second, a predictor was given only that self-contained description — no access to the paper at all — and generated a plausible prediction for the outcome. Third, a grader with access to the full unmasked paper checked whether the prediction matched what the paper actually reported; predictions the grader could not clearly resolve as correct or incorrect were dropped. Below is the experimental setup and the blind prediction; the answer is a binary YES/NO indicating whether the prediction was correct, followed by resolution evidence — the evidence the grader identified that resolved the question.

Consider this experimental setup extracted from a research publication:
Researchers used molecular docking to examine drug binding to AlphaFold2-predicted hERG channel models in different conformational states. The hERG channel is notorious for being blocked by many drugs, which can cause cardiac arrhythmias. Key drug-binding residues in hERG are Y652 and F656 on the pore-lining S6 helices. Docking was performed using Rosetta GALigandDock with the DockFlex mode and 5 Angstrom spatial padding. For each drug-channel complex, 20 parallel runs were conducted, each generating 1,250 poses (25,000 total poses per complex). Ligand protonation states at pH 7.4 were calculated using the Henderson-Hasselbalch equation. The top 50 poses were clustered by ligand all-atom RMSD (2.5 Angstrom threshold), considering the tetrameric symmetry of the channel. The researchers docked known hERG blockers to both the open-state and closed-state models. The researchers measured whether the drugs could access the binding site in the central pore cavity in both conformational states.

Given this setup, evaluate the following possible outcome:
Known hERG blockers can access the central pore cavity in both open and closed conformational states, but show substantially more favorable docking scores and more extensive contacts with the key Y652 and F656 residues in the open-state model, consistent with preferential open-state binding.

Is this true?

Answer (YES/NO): NO